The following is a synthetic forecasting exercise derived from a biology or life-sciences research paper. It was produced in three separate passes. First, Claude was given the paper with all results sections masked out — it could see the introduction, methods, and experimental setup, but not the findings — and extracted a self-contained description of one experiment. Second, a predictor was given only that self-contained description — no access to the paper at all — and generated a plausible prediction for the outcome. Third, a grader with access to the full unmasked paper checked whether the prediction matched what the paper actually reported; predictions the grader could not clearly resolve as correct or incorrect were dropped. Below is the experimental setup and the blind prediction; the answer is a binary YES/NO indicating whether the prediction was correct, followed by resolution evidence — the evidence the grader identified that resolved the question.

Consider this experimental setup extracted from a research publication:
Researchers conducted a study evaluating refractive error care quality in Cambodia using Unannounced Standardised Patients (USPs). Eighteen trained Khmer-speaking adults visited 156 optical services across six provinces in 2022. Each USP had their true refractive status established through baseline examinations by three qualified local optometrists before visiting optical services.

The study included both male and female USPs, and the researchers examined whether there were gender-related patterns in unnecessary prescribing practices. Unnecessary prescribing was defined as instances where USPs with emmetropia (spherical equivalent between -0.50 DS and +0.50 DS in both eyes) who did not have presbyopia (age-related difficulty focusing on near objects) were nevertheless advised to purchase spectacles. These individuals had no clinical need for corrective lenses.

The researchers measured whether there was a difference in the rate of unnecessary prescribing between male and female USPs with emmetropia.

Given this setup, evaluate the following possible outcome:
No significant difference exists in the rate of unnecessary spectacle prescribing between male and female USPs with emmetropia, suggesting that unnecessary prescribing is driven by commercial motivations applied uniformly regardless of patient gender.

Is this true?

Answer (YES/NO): NO